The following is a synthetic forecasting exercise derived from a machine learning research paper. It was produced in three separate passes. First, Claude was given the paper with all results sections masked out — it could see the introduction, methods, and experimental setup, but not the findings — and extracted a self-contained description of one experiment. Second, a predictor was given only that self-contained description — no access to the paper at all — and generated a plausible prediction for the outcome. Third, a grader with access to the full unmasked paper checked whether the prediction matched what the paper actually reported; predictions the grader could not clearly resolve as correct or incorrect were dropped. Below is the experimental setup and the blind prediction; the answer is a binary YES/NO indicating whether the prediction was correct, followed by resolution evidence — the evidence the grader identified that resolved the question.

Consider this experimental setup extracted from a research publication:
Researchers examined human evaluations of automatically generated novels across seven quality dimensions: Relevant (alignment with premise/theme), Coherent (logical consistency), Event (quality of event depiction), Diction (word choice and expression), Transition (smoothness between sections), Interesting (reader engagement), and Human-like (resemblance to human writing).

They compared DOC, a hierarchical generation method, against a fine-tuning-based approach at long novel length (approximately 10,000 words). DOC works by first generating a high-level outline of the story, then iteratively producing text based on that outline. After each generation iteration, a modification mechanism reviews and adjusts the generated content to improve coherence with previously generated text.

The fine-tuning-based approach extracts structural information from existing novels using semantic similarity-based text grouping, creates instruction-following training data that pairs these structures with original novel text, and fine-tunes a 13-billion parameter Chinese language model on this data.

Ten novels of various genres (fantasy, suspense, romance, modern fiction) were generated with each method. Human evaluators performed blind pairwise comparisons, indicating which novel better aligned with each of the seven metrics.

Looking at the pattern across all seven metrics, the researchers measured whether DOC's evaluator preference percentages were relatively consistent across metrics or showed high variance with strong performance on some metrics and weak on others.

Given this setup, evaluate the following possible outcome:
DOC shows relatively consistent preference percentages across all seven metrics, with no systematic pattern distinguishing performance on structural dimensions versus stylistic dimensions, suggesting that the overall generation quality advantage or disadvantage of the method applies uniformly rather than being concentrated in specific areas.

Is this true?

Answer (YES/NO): NO